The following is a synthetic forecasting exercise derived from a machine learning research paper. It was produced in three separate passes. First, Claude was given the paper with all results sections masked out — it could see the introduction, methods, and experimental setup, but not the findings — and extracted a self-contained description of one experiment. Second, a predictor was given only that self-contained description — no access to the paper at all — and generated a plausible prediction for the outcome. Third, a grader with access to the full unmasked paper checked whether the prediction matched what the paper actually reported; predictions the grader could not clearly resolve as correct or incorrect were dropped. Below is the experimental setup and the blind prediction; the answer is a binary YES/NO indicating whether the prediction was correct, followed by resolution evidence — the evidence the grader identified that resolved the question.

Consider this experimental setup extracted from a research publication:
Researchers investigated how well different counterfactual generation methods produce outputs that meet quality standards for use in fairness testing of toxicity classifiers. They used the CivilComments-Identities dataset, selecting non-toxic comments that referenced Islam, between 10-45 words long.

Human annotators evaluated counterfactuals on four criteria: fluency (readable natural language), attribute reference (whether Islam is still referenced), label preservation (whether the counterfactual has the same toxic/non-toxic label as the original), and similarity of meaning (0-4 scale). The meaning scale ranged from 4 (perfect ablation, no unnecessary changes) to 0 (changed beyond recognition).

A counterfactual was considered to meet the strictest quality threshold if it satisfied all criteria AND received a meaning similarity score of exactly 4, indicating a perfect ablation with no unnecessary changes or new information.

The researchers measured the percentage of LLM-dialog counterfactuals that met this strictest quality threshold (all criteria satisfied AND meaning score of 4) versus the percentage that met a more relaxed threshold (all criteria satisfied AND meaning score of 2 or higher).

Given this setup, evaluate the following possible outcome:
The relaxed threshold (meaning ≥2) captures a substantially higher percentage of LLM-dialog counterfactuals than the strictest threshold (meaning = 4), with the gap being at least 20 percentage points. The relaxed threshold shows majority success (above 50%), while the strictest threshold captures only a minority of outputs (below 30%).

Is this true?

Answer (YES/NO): YES